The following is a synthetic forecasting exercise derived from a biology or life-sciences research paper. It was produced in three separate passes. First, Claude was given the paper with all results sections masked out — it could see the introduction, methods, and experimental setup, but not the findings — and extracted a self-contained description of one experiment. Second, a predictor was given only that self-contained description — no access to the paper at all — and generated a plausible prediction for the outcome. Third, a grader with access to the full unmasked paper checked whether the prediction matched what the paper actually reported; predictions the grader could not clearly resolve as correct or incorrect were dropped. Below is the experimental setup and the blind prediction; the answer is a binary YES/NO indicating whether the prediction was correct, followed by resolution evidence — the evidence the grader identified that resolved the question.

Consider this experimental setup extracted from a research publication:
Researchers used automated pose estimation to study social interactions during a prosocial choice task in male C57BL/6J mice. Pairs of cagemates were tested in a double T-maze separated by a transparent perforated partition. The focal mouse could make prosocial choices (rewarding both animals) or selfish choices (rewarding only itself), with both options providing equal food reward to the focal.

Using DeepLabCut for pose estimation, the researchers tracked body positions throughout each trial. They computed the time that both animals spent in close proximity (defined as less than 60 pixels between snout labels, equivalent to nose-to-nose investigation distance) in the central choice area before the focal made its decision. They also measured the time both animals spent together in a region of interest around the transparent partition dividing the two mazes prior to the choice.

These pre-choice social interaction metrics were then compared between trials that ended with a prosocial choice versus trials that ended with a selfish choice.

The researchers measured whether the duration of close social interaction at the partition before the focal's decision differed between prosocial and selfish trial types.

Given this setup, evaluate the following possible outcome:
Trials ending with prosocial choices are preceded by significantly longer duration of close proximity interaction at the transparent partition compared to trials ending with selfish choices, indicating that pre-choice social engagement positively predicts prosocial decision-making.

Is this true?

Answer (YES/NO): NO